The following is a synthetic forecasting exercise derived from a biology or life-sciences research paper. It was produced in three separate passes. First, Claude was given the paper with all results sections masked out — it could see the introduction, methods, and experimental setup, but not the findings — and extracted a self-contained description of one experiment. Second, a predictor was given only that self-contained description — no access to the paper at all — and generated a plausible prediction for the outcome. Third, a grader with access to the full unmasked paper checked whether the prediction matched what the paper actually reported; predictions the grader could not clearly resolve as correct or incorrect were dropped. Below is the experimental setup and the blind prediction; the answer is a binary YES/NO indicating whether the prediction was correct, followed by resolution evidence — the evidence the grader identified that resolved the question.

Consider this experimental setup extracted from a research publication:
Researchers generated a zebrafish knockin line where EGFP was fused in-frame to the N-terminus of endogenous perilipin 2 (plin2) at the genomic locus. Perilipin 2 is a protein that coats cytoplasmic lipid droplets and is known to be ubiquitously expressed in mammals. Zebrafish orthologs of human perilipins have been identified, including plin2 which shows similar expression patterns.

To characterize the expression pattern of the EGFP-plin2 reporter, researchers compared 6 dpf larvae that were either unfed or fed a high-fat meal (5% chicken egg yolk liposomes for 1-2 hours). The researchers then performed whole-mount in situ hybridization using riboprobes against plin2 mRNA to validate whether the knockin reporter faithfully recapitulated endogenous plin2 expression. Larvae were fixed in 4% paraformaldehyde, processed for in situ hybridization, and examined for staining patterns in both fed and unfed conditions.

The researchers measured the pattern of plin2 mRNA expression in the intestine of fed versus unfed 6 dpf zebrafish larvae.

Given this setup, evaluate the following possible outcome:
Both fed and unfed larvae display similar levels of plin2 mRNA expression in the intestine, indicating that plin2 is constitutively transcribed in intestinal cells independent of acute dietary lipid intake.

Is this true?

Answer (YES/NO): NO